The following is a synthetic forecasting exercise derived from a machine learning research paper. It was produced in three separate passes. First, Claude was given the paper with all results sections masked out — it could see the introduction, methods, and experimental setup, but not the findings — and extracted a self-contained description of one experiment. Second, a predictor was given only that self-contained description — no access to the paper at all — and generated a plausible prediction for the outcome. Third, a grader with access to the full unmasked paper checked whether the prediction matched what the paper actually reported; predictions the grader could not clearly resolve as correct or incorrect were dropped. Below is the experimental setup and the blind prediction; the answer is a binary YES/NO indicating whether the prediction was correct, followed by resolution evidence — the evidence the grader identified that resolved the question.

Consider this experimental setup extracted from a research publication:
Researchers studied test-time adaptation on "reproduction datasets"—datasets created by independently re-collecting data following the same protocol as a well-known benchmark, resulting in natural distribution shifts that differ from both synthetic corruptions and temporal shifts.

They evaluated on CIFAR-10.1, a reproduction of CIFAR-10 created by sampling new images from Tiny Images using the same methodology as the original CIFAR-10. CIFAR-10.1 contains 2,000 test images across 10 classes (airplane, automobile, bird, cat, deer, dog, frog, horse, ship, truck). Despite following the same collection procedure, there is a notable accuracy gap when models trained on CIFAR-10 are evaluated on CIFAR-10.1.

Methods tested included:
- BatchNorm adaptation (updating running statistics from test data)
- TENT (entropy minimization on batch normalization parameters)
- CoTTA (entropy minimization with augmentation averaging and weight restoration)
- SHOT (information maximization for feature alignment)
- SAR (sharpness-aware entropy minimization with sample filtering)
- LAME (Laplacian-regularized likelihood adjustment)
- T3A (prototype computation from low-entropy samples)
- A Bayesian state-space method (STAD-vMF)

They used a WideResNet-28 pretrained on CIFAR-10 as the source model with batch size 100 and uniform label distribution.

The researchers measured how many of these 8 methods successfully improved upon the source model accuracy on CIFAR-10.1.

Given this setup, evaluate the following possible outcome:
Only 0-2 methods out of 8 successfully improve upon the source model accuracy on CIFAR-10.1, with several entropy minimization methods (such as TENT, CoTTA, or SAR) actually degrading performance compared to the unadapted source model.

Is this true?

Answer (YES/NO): YES